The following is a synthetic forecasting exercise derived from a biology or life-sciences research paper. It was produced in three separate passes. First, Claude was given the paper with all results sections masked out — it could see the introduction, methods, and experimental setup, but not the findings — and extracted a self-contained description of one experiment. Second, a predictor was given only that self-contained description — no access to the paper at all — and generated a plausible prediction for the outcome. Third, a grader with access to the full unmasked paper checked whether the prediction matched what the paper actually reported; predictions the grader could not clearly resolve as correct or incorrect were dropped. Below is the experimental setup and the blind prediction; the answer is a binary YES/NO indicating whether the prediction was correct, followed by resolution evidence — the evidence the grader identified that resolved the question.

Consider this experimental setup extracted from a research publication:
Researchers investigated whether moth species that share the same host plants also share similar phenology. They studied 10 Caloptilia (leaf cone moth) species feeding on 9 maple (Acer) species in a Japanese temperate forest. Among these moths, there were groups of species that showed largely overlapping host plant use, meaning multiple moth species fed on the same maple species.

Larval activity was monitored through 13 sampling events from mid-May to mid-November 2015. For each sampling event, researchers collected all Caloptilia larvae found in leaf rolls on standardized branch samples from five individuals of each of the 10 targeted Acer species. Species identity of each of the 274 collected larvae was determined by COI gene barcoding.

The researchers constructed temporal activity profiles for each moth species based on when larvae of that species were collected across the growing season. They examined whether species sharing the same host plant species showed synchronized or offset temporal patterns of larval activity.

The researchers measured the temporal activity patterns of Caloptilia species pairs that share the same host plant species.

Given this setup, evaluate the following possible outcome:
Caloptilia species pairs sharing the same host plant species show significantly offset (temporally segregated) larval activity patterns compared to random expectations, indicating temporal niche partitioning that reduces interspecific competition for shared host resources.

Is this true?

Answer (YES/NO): NO